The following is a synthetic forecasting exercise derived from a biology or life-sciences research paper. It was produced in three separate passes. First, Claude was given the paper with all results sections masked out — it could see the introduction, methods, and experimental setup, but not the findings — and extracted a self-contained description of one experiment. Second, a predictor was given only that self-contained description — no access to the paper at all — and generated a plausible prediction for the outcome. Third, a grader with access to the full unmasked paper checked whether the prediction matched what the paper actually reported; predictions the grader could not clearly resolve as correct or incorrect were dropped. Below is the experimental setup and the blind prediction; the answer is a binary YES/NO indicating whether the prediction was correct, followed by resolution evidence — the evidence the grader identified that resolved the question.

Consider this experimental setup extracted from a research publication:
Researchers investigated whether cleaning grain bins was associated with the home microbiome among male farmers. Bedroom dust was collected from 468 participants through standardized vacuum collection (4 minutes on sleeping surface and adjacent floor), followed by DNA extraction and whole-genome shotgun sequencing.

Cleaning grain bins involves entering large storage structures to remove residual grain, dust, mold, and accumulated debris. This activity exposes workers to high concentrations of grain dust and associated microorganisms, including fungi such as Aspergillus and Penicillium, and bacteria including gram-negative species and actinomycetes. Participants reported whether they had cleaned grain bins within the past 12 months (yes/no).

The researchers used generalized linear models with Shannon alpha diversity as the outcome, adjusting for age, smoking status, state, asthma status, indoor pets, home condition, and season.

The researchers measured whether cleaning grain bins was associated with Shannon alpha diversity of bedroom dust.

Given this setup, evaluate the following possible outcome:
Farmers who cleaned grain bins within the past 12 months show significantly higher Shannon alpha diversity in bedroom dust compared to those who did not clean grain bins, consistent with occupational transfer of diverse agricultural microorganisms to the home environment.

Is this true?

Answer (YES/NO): YES